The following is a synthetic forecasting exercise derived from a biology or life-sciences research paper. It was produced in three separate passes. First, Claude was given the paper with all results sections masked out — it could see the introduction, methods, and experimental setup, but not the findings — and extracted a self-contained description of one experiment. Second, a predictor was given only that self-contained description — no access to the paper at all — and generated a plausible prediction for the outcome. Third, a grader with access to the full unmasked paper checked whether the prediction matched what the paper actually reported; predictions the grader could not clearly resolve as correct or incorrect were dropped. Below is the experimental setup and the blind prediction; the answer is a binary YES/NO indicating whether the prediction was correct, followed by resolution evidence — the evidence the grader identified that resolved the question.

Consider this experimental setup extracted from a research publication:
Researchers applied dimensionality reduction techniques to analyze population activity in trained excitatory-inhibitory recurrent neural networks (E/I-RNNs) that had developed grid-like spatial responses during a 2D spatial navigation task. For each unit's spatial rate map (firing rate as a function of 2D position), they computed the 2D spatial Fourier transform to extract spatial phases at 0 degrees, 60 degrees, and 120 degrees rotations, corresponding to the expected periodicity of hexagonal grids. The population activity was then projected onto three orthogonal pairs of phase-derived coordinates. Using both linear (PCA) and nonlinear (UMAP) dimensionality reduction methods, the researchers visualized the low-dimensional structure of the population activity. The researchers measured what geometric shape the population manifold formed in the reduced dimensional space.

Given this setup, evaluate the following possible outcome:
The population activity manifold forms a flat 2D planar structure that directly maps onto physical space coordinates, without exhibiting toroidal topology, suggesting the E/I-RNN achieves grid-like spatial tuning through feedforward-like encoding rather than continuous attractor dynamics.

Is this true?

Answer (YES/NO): NO